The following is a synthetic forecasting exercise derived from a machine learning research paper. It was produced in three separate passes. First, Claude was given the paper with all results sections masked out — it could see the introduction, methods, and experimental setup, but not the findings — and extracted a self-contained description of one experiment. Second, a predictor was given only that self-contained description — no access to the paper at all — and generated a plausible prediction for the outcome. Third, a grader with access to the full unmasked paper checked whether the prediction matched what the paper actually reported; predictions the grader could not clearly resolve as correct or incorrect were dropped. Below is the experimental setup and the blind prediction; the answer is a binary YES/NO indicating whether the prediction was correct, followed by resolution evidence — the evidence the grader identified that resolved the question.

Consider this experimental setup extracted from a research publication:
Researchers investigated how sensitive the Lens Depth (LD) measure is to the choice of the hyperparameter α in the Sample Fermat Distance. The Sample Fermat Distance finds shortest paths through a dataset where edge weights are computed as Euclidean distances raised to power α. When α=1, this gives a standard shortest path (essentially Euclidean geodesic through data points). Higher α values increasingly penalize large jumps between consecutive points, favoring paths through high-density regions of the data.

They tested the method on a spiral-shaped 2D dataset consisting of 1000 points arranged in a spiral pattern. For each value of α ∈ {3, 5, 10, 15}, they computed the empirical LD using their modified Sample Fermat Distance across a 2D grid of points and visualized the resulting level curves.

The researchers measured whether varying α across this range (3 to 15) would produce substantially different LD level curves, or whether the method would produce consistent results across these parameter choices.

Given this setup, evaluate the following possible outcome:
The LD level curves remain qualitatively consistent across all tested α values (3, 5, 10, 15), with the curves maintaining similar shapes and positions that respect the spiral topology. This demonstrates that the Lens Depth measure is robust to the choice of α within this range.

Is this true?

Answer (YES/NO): YES